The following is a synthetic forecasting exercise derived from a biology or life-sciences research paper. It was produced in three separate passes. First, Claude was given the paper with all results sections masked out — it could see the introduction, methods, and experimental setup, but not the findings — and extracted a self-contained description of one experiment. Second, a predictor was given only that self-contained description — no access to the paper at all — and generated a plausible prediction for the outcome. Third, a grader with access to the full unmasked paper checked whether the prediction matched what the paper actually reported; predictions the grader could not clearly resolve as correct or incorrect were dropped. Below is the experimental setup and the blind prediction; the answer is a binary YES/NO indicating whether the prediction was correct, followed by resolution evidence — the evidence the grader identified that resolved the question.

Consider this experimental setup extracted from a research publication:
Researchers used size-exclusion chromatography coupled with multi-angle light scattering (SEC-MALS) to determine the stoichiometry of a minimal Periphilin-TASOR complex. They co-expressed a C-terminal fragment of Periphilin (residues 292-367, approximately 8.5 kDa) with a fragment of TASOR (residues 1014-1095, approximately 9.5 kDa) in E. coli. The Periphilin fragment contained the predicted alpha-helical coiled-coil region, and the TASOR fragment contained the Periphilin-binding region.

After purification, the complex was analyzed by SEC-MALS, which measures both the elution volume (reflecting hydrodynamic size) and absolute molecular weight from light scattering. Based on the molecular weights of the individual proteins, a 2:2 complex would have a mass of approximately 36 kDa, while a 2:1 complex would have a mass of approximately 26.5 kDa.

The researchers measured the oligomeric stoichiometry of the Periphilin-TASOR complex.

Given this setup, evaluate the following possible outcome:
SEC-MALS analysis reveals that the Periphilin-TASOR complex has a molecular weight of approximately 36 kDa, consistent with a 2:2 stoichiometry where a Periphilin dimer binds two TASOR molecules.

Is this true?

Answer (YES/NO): NO